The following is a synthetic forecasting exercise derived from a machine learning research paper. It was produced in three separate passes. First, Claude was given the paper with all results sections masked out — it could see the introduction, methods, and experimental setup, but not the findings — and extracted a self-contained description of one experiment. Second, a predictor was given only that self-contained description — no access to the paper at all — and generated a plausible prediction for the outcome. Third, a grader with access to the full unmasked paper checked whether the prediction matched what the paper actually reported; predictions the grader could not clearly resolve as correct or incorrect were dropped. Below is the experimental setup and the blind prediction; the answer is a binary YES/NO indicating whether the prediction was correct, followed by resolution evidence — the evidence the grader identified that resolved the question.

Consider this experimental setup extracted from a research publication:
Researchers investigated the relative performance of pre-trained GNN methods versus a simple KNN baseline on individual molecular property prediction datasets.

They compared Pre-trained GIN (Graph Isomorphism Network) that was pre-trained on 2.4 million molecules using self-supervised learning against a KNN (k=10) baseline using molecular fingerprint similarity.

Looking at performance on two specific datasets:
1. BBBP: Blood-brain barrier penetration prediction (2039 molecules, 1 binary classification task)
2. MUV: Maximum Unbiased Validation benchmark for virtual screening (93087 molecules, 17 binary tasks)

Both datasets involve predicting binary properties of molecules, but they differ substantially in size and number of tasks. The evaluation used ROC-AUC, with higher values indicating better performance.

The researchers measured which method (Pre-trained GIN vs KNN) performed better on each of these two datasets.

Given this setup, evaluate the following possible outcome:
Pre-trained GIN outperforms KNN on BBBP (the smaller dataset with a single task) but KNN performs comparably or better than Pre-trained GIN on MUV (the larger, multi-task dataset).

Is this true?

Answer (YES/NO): NO